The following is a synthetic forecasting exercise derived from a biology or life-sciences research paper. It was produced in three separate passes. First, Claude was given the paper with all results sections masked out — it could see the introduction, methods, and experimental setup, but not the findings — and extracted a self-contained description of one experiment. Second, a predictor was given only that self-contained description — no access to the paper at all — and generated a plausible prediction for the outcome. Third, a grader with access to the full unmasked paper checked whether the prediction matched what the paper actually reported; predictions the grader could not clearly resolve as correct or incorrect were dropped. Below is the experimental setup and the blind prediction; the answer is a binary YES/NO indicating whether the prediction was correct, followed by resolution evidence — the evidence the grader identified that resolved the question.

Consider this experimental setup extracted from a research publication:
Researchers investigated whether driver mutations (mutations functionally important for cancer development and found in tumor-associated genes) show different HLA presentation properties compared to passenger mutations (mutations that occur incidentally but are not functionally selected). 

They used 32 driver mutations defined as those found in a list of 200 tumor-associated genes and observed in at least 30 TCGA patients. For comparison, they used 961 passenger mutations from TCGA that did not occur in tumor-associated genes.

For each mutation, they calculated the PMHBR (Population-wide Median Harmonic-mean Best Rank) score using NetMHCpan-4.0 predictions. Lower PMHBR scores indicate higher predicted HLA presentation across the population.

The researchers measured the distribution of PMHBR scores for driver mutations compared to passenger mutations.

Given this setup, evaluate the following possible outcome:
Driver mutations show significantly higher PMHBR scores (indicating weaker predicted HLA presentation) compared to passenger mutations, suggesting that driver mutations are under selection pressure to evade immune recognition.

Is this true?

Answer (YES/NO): NO